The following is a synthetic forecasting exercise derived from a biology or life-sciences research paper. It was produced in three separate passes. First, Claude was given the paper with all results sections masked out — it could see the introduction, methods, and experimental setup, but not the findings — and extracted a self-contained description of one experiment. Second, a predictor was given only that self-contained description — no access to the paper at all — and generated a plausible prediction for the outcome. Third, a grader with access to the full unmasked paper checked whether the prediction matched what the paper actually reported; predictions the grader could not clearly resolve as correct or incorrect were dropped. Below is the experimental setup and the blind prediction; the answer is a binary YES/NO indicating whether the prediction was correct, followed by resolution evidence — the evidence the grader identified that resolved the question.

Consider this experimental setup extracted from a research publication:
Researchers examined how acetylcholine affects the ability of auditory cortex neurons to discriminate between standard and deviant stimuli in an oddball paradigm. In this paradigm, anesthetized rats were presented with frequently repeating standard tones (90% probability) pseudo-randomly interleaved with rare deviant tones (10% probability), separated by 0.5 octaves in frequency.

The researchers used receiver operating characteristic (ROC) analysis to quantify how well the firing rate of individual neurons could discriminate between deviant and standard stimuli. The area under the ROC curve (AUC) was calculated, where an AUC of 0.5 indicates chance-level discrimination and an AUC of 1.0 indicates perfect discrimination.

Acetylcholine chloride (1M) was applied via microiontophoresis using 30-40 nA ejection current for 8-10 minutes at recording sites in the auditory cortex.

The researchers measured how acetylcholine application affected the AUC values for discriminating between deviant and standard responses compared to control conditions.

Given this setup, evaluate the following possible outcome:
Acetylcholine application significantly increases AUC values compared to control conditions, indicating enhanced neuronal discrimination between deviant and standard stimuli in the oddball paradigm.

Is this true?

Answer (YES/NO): NO